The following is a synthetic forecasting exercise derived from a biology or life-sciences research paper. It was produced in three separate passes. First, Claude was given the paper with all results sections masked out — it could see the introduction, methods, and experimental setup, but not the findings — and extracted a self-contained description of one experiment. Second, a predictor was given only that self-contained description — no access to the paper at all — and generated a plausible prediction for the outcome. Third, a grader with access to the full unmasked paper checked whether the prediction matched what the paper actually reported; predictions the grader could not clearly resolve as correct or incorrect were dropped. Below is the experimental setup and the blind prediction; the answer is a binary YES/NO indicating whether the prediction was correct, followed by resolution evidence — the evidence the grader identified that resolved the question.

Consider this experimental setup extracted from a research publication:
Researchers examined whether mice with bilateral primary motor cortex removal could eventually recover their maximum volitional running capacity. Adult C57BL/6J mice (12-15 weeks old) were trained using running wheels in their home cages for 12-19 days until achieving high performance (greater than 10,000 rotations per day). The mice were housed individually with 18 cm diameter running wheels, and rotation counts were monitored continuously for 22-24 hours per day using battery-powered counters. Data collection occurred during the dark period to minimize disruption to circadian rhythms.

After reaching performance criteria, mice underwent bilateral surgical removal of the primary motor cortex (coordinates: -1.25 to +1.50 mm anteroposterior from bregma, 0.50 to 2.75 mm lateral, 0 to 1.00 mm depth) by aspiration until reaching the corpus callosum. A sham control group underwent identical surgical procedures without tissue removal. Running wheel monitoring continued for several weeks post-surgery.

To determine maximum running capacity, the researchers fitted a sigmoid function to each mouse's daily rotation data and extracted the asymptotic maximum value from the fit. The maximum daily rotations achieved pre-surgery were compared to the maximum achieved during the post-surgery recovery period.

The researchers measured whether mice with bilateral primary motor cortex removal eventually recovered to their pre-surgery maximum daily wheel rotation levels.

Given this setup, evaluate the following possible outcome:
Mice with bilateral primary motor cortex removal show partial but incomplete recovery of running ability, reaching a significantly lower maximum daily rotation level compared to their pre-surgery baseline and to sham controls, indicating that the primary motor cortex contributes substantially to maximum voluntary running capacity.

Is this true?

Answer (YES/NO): NO